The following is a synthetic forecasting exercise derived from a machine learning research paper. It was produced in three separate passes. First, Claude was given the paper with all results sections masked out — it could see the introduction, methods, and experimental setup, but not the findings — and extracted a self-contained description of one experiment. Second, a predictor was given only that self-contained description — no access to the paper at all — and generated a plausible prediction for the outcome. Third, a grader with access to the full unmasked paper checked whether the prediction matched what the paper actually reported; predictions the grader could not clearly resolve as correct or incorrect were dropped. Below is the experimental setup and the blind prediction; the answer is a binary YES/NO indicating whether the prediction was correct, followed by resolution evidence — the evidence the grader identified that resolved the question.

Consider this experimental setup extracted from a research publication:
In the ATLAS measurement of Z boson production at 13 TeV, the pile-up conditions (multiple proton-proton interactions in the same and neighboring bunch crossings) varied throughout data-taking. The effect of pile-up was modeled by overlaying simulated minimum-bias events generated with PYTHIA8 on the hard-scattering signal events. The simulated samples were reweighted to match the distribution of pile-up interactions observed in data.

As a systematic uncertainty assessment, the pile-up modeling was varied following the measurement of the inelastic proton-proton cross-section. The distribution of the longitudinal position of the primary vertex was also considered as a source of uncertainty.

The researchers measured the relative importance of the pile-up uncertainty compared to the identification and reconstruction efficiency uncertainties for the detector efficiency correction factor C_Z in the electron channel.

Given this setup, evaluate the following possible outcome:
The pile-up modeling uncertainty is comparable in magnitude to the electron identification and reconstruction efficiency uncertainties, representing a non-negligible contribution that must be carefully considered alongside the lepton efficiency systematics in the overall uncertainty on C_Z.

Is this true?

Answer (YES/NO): NO